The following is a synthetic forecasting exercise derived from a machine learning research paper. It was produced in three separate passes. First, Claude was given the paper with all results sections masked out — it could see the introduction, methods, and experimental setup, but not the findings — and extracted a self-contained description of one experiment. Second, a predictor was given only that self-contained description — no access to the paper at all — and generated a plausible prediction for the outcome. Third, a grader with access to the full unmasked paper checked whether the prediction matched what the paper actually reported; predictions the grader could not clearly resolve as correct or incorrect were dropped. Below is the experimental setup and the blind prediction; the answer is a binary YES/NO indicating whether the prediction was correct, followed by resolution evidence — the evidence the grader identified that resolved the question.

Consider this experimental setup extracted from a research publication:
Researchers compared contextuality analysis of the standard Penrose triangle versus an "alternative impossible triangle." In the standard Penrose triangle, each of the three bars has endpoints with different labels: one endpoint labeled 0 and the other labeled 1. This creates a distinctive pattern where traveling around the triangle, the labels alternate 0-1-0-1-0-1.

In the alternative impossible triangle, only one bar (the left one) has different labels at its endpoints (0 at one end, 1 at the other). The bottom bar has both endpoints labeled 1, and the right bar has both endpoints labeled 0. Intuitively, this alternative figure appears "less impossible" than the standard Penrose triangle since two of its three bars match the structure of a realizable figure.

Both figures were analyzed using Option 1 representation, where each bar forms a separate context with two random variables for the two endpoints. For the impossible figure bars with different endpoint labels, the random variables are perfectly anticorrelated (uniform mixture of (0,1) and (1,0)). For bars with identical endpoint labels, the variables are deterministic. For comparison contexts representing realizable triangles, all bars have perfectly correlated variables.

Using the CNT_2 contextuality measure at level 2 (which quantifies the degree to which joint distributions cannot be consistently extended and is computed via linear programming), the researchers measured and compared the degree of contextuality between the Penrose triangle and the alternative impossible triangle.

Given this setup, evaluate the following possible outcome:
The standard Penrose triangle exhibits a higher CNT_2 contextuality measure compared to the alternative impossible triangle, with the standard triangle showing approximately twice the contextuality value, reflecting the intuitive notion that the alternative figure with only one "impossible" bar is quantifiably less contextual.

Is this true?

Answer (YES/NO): NO